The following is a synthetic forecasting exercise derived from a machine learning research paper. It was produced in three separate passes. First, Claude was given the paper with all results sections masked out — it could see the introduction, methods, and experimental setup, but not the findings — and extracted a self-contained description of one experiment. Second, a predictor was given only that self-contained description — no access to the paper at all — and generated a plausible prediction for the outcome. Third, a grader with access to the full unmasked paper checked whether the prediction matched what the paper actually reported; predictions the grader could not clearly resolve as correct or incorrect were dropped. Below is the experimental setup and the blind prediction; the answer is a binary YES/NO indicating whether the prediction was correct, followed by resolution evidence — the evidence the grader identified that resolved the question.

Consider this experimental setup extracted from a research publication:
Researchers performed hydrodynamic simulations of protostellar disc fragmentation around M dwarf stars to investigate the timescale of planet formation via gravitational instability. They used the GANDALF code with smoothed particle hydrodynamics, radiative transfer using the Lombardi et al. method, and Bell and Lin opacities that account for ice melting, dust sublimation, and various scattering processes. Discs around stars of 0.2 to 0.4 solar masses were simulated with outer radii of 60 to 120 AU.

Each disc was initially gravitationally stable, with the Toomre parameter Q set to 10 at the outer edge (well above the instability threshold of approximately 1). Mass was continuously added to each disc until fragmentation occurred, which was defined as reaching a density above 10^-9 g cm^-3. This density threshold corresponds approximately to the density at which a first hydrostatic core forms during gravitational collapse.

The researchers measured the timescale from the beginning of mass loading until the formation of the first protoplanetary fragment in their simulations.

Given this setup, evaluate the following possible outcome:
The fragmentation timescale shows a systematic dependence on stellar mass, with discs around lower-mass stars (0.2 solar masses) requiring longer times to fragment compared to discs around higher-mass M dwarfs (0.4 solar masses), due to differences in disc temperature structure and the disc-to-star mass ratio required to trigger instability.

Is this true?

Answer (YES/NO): YES